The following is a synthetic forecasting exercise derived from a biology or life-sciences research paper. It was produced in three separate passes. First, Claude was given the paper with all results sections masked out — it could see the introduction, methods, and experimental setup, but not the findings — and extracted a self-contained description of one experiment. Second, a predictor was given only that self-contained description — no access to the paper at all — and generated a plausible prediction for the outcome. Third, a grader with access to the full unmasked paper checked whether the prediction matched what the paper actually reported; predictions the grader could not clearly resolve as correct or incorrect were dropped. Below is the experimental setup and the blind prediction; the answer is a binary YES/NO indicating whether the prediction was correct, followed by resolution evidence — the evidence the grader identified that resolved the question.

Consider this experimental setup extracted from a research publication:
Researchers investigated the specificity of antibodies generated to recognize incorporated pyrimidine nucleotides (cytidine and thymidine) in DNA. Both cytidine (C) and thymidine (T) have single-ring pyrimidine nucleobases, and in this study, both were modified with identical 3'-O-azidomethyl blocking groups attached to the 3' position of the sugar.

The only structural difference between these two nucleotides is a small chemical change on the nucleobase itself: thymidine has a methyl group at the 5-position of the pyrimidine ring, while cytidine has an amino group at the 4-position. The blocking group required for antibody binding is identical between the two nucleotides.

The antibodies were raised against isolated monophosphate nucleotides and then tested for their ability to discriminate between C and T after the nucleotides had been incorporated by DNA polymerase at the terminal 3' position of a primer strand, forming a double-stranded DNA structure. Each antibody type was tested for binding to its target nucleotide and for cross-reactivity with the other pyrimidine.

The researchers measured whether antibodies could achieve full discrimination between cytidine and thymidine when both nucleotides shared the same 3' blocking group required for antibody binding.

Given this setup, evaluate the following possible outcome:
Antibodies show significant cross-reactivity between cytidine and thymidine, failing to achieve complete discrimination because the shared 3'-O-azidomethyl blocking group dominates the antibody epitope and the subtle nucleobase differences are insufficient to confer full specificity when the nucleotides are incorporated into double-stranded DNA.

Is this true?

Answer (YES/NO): NO